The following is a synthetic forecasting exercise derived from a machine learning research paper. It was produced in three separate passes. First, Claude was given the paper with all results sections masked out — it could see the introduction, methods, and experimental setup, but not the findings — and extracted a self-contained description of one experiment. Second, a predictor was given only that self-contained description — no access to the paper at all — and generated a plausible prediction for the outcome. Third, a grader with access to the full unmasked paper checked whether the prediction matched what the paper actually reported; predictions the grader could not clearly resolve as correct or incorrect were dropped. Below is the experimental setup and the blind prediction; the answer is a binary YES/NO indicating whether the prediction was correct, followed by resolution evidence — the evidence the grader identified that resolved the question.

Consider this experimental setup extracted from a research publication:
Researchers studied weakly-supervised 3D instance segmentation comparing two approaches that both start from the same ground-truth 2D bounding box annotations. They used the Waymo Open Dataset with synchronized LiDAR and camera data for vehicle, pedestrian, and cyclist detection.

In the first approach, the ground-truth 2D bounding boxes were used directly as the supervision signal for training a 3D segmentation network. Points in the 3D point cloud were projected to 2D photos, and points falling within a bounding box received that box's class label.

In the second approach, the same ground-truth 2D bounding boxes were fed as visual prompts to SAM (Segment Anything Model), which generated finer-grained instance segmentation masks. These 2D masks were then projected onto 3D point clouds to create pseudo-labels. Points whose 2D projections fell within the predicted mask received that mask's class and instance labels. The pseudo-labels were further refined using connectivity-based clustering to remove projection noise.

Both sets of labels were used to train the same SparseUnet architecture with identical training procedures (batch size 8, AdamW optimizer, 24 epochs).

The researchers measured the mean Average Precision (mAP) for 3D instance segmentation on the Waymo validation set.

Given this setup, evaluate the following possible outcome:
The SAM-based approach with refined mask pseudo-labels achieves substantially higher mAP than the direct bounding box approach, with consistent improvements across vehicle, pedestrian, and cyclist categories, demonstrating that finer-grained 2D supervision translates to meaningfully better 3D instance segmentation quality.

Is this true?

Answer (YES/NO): YES